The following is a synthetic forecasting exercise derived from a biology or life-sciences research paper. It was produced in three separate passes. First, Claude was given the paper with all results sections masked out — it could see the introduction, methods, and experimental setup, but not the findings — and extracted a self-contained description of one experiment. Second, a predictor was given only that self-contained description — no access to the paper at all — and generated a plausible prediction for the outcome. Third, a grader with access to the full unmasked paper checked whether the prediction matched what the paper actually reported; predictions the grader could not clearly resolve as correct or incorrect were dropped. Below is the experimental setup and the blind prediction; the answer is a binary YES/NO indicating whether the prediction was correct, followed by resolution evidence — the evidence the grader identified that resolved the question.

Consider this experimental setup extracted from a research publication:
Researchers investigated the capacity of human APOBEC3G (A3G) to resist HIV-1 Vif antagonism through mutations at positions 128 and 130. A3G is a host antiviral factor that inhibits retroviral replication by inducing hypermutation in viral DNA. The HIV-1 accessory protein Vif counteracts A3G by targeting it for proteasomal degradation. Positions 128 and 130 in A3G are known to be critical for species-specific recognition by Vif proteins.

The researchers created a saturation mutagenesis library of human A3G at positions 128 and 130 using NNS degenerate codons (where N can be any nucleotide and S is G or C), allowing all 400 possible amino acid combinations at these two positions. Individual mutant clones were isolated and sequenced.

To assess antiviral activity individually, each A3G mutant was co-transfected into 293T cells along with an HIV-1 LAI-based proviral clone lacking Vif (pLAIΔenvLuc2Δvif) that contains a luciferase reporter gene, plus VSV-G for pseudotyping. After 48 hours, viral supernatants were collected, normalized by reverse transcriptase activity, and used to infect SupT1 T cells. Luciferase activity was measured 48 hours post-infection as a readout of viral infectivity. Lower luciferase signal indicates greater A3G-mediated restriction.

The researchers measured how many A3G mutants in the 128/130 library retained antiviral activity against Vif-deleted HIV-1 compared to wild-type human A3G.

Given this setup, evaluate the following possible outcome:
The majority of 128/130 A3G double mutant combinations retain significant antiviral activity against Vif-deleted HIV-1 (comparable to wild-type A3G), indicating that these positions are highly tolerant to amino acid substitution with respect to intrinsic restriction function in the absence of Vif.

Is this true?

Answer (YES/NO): YES